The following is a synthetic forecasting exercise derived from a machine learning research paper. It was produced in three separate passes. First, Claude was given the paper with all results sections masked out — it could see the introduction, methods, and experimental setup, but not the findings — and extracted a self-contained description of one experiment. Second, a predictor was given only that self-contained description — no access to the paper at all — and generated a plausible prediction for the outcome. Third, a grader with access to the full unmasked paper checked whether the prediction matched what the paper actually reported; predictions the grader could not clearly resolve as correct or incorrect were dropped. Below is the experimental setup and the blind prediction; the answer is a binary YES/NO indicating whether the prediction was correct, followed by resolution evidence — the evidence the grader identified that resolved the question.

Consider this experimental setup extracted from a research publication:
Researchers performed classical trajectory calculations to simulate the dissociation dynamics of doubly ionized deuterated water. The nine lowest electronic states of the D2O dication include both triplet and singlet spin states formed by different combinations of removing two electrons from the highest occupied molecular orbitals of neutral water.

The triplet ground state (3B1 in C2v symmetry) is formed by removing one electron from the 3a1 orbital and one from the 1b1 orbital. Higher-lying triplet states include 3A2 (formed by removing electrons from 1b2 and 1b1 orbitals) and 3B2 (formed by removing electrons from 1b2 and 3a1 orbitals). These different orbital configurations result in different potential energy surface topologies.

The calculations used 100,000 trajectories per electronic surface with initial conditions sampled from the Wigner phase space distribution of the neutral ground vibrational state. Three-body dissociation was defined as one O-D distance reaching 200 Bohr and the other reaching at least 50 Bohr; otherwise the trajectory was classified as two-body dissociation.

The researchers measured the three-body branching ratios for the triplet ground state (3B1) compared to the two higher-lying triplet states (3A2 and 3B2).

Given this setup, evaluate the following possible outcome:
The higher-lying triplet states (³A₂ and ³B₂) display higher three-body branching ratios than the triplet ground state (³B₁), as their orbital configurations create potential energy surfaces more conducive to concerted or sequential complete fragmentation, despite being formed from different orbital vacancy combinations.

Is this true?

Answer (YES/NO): YES